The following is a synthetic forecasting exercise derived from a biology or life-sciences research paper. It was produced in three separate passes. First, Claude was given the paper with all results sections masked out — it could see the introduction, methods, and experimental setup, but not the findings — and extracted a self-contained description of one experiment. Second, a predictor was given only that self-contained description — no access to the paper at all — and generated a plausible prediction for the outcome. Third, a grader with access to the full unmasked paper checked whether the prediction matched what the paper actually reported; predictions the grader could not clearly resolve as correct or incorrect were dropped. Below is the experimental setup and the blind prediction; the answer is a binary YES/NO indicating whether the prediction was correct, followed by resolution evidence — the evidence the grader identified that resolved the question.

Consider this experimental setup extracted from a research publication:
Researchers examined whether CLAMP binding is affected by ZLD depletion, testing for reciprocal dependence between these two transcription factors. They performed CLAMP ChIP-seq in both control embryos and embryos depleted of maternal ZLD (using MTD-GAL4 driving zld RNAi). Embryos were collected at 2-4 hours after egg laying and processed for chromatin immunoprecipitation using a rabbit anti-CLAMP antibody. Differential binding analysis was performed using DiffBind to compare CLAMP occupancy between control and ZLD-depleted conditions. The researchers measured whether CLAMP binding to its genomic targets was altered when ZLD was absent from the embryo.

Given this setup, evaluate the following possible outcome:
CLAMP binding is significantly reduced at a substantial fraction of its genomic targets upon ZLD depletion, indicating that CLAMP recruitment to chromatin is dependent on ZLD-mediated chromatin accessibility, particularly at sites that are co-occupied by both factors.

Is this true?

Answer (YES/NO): NO